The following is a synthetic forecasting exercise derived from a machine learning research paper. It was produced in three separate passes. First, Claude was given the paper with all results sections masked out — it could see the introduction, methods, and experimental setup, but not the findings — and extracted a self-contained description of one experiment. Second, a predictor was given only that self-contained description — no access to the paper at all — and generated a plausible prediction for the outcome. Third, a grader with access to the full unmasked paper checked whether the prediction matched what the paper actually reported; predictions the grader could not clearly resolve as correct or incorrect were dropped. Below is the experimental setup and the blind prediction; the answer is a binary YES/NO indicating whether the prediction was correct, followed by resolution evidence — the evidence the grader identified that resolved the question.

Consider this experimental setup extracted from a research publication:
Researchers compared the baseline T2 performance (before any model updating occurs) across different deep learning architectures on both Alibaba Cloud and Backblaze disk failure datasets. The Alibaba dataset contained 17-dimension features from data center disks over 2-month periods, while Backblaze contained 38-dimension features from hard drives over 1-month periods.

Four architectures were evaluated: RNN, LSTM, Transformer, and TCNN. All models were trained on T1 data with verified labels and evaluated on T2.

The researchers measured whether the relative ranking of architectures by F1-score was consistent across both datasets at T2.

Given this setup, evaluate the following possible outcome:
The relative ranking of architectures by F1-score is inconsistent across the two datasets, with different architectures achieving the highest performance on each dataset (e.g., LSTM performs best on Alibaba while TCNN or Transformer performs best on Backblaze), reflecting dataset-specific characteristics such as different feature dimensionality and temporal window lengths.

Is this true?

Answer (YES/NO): NO